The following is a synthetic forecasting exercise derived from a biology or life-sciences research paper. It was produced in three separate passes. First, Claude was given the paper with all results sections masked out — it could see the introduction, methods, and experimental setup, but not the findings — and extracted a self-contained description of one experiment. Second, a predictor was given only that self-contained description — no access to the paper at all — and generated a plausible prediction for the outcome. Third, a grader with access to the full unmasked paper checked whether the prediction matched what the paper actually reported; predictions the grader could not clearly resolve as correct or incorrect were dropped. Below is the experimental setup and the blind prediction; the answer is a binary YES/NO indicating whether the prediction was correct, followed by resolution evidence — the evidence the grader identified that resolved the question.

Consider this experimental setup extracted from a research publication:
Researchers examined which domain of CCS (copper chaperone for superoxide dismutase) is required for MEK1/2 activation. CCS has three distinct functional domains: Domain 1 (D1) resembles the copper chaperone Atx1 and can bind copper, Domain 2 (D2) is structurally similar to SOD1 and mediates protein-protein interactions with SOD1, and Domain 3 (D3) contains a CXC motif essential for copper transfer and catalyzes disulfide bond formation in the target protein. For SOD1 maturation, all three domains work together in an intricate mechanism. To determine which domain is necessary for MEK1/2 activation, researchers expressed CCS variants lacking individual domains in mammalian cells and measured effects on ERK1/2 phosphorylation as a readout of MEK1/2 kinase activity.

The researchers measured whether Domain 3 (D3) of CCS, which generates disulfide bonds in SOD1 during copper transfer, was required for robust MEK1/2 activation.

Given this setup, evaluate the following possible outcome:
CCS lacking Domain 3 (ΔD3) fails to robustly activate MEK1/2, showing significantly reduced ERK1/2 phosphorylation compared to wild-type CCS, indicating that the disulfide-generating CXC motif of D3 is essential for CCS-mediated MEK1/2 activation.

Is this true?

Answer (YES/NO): YES